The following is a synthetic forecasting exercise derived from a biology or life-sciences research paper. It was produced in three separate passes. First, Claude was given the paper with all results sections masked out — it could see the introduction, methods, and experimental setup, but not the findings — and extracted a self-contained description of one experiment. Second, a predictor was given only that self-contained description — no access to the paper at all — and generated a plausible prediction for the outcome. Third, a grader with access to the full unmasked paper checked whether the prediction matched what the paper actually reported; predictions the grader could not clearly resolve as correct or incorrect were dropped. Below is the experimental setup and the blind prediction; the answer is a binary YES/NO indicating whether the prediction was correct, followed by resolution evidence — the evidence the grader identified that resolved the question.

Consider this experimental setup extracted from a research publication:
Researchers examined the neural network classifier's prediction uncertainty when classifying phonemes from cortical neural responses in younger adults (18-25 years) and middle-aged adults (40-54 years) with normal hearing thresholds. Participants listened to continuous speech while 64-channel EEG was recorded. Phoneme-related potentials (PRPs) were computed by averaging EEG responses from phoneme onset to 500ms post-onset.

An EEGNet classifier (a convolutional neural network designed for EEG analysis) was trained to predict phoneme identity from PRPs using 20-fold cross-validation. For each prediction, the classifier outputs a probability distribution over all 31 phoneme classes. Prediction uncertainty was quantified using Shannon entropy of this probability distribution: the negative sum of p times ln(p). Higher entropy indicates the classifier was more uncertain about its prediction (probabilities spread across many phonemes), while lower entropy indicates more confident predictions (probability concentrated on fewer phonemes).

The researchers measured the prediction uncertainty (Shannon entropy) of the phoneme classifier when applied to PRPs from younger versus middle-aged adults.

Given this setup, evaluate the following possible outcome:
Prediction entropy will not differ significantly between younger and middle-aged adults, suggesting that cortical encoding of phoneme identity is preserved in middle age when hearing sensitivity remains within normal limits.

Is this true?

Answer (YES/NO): NO